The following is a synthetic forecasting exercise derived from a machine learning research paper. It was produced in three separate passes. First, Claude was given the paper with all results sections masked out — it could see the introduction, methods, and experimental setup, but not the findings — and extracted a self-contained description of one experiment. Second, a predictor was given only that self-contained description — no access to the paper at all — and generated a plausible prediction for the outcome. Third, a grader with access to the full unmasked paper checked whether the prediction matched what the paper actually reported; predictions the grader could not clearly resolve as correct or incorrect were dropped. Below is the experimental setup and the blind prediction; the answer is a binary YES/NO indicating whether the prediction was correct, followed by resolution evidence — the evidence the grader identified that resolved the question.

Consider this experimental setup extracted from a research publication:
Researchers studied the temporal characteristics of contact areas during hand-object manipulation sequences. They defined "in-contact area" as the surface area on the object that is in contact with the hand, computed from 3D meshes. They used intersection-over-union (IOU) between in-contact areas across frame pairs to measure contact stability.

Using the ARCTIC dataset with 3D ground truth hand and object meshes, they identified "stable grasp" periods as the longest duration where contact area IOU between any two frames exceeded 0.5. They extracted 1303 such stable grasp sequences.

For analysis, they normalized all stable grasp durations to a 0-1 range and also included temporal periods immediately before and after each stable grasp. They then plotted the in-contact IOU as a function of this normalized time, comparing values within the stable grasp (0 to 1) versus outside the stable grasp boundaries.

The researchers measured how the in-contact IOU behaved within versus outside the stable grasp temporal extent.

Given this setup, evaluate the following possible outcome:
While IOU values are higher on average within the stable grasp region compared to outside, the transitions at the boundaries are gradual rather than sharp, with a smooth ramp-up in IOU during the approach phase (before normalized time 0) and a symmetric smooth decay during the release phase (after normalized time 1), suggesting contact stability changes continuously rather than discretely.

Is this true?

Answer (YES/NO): NO